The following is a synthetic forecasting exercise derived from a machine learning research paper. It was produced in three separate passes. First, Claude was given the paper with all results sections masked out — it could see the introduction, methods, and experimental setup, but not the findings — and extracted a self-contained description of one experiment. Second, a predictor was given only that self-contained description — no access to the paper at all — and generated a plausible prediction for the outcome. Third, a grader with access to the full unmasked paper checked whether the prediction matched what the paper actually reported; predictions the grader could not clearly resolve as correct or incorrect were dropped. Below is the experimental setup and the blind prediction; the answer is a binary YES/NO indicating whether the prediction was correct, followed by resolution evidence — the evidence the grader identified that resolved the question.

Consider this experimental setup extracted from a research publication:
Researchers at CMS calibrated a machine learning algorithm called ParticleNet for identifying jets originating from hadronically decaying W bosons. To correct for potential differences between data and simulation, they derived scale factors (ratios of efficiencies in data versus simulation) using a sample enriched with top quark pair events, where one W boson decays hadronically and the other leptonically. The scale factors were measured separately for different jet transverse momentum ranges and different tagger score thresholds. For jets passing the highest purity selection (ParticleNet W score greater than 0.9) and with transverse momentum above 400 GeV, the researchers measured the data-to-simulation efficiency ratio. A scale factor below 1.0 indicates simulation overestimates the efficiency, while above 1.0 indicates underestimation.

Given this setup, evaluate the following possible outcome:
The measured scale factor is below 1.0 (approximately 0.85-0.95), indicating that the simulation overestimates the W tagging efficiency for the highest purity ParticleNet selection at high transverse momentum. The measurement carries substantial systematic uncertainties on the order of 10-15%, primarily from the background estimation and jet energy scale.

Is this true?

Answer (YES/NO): NO